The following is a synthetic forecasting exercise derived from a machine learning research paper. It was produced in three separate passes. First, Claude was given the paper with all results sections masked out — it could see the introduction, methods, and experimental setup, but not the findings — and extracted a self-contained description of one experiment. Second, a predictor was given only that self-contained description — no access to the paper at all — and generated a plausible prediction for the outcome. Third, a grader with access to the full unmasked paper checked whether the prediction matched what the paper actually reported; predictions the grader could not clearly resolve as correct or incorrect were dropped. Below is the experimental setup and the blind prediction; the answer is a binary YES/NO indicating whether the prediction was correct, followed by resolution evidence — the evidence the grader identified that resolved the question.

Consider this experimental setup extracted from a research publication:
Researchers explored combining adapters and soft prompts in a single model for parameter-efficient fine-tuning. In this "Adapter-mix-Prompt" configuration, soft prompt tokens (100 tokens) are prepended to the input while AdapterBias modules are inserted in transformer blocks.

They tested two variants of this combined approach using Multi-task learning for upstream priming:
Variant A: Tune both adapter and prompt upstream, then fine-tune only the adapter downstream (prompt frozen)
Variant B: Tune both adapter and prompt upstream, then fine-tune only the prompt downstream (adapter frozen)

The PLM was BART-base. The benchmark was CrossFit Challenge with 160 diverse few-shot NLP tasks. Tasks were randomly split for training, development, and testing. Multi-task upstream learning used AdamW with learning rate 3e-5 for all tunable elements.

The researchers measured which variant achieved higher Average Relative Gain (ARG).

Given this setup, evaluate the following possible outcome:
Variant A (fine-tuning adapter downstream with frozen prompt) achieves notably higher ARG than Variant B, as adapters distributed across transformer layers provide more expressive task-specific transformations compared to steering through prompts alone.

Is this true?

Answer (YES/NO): NO